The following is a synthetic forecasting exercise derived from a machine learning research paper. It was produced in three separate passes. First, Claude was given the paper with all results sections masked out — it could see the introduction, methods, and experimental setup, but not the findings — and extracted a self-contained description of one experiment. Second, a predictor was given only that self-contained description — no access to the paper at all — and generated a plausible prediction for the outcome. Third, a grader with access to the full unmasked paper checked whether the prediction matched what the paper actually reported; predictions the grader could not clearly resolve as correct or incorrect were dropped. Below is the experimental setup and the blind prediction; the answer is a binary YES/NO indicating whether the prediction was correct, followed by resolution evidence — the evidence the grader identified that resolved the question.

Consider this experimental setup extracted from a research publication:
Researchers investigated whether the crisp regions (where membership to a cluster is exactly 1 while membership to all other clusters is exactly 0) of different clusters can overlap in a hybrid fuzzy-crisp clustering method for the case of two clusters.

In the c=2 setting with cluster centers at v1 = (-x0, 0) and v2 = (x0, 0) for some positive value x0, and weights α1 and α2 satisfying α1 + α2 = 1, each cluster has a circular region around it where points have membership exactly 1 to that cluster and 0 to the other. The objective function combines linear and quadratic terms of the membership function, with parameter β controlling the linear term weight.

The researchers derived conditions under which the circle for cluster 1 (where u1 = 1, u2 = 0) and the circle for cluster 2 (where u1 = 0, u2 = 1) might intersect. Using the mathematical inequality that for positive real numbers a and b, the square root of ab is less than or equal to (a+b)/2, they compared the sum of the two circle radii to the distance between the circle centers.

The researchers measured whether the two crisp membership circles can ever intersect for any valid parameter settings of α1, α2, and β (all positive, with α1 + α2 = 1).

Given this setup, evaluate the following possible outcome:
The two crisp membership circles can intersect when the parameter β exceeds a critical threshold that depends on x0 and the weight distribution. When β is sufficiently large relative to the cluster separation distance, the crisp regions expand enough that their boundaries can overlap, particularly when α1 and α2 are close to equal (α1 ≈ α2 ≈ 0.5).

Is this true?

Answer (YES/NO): NO